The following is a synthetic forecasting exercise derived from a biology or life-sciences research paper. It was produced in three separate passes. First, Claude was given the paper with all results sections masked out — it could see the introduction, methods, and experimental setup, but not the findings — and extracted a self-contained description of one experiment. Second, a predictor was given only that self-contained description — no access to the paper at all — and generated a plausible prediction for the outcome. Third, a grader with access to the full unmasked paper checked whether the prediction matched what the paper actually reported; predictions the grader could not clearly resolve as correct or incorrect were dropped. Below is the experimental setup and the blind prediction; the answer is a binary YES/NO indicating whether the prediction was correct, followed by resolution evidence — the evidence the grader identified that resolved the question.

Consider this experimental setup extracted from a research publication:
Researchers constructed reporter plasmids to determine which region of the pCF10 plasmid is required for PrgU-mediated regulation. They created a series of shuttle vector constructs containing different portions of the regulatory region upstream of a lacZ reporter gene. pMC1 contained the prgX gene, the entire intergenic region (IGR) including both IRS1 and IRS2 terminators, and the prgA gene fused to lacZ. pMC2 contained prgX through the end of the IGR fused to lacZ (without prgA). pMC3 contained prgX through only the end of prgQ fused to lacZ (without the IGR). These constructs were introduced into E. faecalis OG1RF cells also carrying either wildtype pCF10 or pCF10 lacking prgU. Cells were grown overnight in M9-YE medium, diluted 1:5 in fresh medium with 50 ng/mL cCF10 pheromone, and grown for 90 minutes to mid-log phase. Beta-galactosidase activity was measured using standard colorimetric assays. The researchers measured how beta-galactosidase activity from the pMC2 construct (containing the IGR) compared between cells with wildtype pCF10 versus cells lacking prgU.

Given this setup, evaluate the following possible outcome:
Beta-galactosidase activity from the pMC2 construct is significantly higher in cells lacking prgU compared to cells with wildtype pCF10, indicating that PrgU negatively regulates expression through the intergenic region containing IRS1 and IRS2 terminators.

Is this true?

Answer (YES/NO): YES